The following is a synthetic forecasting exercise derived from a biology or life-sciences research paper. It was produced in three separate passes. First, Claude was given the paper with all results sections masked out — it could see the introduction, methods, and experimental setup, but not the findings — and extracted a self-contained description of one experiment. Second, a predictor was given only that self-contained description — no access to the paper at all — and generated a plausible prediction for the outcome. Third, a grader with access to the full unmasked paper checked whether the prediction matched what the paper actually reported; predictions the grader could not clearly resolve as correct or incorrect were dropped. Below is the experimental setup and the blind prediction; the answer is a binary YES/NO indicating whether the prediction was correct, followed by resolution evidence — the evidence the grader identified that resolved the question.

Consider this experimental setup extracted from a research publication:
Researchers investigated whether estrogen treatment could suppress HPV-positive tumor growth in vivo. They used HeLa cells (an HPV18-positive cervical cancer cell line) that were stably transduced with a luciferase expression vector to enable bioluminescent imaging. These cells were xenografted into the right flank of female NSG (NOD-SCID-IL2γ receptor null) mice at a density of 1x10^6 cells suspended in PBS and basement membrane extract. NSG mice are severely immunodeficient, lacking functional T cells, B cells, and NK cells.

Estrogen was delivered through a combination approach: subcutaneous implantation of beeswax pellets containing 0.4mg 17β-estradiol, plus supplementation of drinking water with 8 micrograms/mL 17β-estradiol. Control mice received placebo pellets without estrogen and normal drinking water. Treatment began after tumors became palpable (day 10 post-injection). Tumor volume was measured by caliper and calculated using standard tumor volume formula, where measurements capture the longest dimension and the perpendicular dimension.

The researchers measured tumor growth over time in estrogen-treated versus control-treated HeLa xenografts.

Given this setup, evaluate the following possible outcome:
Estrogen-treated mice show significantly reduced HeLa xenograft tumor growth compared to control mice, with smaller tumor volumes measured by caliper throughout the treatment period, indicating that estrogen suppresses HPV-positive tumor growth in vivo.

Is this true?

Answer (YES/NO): NO